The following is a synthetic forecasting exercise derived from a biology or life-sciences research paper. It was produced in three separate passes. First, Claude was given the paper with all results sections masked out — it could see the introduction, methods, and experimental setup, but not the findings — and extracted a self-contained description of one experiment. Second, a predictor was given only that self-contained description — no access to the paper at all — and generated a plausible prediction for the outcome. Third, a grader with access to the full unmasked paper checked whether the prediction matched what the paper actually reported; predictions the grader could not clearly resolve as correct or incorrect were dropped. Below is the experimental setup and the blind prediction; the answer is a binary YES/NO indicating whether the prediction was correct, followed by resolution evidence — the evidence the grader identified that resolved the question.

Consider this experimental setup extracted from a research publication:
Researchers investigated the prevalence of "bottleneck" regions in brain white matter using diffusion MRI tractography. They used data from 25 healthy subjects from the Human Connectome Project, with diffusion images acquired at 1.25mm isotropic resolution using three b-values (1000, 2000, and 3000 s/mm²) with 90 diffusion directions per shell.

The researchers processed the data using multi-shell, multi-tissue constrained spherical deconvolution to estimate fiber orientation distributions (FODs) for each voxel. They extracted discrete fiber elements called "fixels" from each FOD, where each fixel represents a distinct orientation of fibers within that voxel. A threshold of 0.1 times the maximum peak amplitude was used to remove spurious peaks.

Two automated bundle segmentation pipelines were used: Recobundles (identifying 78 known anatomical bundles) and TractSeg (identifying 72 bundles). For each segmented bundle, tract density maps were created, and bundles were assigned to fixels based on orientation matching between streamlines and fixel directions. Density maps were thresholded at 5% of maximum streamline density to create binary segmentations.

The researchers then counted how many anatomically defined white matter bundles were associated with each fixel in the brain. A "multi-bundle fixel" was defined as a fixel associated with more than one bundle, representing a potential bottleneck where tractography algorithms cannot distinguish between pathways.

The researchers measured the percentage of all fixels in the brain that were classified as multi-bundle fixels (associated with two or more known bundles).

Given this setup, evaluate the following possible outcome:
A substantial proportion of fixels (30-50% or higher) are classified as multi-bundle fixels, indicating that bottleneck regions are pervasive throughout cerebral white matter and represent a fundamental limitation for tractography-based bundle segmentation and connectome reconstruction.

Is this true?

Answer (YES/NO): YES